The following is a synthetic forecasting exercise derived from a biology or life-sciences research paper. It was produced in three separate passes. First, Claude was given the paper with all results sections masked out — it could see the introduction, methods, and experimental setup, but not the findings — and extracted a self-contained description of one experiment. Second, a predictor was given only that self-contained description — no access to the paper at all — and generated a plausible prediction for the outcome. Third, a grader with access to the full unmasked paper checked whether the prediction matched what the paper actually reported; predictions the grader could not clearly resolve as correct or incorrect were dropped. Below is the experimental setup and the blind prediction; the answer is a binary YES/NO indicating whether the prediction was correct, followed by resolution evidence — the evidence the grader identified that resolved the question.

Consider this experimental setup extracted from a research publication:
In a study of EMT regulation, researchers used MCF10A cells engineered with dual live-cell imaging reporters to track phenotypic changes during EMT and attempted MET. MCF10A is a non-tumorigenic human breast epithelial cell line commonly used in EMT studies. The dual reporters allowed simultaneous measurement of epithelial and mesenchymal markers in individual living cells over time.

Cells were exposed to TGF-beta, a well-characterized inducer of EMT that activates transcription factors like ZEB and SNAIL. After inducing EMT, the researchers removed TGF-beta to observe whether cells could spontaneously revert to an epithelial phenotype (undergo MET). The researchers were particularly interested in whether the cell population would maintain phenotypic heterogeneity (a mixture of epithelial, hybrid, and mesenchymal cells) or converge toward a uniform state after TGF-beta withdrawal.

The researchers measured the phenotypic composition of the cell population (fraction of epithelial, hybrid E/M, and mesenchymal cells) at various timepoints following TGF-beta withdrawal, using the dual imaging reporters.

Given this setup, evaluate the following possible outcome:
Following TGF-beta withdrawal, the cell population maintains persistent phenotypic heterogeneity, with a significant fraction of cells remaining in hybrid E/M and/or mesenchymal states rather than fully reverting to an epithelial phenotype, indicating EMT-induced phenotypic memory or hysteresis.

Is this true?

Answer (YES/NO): NO